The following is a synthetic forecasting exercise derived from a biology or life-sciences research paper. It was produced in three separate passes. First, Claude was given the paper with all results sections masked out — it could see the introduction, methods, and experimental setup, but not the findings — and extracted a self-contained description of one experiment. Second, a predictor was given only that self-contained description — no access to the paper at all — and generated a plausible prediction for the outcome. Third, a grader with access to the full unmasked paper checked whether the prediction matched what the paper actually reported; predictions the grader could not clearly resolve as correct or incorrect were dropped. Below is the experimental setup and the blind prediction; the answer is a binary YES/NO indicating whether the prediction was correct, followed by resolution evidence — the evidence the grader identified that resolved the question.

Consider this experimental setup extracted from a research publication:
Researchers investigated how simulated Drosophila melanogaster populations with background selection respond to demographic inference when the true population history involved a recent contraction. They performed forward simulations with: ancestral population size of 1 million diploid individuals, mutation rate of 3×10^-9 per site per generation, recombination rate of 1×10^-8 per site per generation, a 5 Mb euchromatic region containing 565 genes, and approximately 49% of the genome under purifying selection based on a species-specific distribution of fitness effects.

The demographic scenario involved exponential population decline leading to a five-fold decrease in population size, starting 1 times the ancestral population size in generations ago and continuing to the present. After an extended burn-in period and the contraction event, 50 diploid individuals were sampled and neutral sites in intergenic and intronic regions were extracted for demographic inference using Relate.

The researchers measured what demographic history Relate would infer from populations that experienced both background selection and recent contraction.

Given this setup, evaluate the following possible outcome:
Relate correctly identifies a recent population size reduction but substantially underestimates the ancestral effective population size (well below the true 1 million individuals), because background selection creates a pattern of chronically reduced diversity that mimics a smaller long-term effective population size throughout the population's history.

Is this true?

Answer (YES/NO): YES